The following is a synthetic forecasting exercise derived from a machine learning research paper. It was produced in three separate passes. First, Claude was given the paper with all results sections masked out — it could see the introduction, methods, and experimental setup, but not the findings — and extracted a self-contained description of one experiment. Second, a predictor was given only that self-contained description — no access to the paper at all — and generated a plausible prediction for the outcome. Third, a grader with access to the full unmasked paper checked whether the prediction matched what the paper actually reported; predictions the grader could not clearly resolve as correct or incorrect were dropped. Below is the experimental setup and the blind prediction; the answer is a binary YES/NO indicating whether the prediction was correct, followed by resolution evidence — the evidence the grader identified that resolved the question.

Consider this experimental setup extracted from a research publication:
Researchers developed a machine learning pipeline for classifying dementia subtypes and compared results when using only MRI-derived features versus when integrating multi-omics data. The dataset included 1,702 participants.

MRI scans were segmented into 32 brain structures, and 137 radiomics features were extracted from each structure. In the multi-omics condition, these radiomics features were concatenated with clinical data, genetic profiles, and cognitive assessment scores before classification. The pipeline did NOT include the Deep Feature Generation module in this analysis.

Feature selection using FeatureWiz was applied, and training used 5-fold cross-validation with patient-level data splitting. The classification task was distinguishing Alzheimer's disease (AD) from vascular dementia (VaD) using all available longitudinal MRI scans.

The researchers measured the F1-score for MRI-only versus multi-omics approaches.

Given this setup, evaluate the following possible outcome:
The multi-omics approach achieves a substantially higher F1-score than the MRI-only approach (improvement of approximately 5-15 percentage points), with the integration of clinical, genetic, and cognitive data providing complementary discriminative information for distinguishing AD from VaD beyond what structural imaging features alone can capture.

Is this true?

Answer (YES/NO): YES